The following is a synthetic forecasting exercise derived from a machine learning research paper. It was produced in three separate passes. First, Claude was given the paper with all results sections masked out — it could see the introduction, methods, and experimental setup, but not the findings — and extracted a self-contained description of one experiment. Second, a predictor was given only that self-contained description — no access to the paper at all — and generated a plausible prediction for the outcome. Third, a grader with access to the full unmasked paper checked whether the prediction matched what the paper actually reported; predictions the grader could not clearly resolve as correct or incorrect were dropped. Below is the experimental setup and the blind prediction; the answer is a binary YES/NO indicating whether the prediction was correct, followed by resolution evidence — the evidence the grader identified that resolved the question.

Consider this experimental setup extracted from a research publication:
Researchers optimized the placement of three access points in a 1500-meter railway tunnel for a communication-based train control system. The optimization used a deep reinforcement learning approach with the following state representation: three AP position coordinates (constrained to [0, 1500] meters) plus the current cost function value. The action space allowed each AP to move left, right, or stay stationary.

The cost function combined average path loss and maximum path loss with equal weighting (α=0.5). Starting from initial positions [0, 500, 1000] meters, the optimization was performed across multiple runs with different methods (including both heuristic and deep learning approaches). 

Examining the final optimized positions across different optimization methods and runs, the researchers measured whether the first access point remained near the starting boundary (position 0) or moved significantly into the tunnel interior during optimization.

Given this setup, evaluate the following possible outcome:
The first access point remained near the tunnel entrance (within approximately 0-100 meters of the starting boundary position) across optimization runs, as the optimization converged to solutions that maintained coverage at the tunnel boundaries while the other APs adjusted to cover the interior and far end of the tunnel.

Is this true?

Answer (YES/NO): YES